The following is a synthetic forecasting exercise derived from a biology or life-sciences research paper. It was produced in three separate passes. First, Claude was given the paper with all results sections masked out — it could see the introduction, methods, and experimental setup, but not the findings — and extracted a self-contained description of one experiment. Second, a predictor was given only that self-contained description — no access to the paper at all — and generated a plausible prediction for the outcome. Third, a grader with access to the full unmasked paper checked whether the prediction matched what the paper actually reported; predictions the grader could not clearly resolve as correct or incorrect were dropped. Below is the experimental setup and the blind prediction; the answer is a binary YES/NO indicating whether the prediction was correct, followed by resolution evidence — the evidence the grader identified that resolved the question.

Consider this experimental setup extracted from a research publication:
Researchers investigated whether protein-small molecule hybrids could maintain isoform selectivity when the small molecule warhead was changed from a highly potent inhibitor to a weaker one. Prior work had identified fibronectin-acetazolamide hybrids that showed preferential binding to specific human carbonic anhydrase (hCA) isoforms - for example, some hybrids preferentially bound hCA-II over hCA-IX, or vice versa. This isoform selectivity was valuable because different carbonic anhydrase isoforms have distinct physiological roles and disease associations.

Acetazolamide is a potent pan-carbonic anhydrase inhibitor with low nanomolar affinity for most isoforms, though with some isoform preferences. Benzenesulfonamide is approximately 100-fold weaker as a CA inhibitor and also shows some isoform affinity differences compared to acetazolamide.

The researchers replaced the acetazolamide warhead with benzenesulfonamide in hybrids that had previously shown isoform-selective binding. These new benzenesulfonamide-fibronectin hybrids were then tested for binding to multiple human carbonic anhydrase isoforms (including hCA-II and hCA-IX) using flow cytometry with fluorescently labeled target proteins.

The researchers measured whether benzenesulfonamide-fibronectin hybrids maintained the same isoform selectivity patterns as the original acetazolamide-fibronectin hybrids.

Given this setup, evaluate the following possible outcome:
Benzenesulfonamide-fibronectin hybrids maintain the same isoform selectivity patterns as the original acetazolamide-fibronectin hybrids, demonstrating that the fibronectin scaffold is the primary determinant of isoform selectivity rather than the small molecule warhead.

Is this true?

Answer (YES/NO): NO